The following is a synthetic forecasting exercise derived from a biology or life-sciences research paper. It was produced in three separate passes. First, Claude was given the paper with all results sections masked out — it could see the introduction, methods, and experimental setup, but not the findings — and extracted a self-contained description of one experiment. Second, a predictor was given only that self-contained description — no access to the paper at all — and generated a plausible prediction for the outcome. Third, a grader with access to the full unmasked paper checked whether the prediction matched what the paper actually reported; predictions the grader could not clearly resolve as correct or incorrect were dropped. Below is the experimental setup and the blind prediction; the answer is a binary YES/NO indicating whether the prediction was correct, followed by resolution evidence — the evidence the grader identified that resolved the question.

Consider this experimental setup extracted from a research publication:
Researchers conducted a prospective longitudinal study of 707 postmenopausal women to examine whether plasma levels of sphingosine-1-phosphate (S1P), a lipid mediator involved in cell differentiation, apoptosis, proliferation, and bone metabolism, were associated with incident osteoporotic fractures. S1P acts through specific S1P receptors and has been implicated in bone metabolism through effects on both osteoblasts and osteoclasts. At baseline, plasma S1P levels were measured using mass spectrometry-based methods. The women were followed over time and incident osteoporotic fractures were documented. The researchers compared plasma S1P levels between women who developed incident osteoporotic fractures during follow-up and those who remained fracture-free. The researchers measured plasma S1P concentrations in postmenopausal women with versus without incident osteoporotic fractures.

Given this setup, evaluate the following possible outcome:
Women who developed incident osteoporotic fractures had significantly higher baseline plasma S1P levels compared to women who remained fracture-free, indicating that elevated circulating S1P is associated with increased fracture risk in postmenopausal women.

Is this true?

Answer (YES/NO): YES